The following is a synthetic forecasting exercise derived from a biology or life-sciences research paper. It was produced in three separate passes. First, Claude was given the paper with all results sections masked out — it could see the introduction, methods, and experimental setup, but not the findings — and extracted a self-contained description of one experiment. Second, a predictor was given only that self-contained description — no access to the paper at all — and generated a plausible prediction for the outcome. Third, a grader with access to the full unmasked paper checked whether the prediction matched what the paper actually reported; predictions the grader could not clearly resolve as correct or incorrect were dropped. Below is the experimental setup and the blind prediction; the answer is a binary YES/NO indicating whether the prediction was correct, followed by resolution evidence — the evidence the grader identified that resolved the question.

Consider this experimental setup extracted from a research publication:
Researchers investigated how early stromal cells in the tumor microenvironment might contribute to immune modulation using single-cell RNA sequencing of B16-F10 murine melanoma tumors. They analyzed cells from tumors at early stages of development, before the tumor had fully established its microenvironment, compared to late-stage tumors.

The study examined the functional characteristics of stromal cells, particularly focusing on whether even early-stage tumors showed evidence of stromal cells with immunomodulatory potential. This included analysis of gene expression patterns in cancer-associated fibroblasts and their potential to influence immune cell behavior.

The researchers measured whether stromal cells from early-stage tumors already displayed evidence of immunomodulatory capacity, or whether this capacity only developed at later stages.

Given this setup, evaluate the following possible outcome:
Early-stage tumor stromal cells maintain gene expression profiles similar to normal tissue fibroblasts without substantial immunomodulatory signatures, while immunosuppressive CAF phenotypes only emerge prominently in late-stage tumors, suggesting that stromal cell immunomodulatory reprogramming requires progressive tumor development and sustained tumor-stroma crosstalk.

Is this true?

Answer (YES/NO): NO